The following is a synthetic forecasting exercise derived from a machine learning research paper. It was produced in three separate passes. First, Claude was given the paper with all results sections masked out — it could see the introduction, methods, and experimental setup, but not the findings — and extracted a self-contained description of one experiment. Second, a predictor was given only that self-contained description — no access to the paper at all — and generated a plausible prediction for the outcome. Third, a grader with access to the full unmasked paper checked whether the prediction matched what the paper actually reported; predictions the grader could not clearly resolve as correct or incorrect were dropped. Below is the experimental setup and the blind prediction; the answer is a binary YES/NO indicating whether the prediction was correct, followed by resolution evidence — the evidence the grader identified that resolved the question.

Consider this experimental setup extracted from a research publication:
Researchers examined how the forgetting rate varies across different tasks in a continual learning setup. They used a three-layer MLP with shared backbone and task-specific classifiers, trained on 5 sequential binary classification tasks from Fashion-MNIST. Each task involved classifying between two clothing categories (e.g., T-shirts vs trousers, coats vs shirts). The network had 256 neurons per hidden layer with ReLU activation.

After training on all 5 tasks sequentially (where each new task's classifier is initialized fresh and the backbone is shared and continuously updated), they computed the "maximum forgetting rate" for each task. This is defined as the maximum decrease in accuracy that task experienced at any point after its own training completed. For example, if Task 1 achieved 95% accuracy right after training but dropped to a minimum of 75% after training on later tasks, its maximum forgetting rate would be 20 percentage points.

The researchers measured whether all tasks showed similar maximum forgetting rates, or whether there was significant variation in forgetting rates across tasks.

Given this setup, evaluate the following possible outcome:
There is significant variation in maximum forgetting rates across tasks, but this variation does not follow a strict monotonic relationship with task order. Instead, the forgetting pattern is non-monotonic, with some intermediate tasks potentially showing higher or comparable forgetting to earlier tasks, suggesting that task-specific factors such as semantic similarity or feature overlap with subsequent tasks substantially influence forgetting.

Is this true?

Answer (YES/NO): NO